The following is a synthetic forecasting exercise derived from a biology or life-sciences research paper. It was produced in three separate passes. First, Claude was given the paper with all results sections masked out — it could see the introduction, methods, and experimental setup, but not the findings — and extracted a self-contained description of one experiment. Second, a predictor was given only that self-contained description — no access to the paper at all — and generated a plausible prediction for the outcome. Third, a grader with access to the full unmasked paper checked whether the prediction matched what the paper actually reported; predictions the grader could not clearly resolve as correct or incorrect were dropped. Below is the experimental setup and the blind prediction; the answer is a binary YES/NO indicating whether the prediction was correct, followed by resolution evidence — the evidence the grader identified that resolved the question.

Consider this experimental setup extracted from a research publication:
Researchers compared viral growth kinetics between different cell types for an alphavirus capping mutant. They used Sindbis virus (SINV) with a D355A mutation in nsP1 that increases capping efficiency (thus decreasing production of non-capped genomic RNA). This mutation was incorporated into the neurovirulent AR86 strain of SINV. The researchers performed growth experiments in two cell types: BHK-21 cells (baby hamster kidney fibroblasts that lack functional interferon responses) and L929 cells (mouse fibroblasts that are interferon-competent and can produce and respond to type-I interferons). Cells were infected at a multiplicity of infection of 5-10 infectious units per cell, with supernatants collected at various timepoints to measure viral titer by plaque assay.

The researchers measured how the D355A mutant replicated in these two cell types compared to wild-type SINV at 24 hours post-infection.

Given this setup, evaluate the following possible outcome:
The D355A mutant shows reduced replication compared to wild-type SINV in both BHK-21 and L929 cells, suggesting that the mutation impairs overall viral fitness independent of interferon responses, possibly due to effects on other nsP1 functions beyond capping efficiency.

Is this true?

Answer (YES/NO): NO